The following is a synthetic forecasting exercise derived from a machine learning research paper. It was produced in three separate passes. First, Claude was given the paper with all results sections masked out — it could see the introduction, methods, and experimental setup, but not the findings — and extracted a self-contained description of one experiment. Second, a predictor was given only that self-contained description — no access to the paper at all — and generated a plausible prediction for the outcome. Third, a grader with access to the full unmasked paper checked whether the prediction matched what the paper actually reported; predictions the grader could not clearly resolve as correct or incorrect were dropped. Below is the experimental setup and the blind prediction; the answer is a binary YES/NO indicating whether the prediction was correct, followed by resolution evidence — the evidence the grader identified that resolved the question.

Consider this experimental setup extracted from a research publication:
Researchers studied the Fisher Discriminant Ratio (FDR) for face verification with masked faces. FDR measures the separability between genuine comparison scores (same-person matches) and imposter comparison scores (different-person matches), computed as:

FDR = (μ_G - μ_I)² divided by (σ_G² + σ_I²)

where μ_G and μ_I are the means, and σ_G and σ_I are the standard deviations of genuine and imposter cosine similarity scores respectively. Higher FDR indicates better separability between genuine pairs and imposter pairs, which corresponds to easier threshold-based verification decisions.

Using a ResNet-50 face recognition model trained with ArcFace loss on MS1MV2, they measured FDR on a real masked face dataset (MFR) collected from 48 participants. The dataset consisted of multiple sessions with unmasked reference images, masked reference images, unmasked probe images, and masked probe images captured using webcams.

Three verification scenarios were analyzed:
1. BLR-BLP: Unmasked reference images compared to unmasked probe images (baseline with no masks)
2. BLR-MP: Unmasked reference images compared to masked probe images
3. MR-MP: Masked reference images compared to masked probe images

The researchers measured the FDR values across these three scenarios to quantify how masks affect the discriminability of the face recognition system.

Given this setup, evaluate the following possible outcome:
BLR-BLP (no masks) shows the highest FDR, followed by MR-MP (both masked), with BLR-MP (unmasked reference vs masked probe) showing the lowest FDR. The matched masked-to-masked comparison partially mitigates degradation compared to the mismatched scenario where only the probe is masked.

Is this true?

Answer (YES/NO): YES